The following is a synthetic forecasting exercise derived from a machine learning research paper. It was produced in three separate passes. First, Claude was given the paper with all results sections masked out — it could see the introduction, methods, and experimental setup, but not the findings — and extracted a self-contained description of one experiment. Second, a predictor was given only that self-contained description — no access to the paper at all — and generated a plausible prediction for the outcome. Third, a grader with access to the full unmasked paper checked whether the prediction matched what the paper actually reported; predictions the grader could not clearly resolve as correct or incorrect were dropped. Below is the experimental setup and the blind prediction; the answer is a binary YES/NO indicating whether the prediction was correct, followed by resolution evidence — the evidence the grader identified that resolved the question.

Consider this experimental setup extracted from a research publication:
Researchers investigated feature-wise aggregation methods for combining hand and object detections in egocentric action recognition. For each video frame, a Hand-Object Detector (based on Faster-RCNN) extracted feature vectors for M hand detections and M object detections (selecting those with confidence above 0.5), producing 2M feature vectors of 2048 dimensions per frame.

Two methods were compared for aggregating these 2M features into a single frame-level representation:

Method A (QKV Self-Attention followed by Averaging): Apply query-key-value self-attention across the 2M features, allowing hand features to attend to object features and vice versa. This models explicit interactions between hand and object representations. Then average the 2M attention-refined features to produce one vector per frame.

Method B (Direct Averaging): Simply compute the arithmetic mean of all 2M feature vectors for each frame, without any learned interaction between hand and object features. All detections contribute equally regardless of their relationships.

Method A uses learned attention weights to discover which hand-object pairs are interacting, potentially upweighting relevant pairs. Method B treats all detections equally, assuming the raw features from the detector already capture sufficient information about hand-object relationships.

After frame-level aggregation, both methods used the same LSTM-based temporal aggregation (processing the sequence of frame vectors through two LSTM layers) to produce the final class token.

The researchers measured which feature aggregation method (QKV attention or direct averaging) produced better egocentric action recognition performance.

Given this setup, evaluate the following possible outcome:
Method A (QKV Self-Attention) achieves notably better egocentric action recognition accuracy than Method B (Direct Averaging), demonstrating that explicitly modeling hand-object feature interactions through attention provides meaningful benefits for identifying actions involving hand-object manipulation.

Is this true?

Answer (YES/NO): NO